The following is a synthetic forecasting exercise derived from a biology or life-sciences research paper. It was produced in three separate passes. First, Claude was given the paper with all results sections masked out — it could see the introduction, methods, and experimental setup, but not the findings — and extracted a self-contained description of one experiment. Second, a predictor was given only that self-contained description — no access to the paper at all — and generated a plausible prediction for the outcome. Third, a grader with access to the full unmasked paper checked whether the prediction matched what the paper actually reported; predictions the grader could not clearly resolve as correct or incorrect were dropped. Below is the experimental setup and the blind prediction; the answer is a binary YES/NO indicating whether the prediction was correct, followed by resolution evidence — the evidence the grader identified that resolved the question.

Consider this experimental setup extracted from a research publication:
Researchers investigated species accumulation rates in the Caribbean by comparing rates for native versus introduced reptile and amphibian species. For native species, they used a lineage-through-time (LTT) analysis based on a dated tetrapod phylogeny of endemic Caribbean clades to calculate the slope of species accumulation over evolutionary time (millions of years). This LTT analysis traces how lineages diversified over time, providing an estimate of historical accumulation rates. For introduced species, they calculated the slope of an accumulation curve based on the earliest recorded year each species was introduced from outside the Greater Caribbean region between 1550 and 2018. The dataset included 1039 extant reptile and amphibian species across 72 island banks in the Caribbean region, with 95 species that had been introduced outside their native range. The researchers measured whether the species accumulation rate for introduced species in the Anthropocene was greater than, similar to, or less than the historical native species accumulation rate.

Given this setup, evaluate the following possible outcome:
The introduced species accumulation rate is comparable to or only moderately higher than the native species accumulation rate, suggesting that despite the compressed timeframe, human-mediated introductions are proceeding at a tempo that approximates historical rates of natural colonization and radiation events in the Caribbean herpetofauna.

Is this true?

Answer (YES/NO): NO